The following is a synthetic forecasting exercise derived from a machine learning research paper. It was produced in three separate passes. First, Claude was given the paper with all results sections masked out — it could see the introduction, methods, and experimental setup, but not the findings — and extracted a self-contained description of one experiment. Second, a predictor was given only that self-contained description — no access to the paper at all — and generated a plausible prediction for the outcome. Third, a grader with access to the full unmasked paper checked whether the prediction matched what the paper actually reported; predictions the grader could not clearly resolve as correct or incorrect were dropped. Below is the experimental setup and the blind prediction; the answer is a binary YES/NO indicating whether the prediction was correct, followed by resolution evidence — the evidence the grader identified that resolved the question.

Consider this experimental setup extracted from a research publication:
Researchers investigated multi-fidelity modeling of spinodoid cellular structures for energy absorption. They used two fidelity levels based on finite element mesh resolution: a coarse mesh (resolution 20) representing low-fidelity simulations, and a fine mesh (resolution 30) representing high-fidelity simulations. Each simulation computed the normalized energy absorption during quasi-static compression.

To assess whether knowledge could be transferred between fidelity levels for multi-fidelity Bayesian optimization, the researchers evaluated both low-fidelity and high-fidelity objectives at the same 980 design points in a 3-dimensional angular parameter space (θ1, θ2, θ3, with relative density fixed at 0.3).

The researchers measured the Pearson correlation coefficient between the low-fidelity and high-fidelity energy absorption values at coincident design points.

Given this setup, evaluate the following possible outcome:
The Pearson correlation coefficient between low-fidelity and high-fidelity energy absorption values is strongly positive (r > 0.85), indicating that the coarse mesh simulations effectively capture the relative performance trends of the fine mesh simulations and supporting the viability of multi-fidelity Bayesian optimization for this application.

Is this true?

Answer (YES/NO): NO